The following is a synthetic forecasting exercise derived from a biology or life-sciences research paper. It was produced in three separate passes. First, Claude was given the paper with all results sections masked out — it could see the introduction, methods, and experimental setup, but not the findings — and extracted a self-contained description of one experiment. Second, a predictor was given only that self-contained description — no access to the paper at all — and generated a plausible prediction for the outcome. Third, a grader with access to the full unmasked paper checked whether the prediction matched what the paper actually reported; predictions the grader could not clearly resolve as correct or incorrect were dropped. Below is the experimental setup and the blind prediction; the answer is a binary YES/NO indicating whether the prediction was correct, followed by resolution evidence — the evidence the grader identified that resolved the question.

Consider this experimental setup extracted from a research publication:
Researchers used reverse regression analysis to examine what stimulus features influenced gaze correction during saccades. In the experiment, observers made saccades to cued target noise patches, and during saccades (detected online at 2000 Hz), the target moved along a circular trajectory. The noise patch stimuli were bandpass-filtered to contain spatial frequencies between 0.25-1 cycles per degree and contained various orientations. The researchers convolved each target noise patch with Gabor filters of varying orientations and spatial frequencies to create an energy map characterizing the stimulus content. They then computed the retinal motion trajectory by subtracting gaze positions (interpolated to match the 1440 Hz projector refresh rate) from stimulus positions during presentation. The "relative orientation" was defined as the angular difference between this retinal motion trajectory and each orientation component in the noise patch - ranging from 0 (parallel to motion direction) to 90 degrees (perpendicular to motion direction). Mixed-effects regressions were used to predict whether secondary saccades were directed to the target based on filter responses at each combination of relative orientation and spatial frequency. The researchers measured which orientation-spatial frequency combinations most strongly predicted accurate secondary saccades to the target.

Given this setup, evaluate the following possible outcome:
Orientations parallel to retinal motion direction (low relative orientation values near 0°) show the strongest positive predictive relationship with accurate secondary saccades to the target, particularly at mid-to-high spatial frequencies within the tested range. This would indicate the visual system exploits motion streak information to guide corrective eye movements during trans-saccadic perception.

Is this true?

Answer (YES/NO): YES